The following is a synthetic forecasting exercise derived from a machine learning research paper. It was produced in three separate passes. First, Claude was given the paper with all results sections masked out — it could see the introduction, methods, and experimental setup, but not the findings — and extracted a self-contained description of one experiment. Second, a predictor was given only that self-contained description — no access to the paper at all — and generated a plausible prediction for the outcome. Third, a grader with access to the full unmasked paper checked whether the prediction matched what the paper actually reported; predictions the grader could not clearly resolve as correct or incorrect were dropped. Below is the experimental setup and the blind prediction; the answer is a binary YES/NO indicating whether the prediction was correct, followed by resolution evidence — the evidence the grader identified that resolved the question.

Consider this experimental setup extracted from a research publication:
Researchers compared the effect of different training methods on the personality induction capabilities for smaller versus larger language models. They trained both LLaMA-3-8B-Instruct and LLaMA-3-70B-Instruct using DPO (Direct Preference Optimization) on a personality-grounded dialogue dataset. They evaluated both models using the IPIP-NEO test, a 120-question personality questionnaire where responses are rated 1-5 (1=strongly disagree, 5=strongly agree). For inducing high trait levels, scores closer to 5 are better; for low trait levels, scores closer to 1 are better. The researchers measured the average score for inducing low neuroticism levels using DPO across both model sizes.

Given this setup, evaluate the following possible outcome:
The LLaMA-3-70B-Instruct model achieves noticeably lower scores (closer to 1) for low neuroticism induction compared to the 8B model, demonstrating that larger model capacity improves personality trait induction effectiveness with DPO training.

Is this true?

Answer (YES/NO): YES